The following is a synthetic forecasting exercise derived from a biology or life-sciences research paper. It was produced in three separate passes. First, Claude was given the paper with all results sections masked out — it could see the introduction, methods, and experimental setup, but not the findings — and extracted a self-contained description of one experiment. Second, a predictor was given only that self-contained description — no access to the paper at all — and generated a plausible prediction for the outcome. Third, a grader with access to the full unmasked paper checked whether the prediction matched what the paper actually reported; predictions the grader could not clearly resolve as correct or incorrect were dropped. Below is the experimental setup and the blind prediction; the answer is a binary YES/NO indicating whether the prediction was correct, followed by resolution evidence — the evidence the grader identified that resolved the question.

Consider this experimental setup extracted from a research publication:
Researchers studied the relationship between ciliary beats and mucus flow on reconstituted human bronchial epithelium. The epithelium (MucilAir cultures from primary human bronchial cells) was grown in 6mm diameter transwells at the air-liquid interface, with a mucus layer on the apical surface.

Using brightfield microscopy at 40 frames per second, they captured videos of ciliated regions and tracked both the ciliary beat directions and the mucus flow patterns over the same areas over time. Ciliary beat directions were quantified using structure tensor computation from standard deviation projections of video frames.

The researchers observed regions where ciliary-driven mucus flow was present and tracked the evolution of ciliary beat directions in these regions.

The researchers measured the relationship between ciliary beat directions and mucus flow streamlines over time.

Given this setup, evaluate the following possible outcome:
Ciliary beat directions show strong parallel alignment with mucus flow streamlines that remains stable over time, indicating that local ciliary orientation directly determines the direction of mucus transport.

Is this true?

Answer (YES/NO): NO